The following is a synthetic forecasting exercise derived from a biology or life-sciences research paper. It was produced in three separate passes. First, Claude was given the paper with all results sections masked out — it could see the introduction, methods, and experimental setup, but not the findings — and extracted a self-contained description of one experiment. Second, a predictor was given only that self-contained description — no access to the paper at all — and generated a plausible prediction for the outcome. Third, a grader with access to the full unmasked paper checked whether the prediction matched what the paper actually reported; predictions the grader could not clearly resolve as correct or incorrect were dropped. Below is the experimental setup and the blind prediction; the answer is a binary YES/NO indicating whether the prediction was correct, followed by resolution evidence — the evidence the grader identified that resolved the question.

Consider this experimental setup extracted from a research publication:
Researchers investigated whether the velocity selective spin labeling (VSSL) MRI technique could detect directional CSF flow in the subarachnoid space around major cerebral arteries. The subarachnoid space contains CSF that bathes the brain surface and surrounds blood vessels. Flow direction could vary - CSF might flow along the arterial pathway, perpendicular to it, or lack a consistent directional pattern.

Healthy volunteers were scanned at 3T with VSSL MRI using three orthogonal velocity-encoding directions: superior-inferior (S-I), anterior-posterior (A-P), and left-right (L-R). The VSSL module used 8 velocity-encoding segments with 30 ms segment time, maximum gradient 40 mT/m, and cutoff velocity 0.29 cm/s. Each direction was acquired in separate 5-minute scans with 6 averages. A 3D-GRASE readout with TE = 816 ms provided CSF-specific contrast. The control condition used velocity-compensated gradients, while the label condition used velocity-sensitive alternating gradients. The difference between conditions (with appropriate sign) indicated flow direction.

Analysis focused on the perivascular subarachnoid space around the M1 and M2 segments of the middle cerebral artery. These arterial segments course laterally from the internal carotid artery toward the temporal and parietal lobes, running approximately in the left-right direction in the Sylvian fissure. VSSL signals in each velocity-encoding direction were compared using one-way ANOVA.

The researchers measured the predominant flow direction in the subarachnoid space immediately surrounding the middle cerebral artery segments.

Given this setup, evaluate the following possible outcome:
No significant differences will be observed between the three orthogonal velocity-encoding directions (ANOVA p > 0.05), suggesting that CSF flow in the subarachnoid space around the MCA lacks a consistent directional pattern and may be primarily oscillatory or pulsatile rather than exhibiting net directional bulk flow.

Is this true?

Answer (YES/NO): NO